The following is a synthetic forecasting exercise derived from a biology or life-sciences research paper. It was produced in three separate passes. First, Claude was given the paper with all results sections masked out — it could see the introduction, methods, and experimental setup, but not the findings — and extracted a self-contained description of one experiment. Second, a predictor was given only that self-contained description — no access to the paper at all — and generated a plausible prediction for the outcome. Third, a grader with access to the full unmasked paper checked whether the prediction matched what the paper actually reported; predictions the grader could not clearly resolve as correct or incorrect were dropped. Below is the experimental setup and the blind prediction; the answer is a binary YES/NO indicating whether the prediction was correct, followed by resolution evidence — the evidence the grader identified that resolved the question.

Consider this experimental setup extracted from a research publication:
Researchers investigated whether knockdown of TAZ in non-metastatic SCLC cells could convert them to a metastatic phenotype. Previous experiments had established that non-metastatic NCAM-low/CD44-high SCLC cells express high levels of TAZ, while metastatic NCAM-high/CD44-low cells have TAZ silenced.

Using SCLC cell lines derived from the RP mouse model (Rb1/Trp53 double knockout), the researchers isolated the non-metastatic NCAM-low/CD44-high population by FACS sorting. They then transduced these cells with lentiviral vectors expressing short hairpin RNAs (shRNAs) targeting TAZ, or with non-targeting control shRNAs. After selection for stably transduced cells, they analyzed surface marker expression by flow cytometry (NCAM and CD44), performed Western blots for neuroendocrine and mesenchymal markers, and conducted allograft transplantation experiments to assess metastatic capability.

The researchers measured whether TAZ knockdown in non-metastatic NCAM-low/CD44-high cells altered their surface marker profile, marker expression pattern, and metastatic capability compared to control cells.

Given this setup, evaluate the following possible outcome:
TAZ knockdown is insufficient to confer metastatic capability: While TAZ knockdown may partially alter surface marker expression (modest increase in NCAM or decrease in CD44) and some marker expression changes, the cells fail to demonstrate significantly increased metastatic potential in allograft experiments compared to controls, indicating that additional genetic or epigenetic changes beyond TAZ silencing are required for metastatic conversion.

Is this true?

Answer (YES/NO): NO